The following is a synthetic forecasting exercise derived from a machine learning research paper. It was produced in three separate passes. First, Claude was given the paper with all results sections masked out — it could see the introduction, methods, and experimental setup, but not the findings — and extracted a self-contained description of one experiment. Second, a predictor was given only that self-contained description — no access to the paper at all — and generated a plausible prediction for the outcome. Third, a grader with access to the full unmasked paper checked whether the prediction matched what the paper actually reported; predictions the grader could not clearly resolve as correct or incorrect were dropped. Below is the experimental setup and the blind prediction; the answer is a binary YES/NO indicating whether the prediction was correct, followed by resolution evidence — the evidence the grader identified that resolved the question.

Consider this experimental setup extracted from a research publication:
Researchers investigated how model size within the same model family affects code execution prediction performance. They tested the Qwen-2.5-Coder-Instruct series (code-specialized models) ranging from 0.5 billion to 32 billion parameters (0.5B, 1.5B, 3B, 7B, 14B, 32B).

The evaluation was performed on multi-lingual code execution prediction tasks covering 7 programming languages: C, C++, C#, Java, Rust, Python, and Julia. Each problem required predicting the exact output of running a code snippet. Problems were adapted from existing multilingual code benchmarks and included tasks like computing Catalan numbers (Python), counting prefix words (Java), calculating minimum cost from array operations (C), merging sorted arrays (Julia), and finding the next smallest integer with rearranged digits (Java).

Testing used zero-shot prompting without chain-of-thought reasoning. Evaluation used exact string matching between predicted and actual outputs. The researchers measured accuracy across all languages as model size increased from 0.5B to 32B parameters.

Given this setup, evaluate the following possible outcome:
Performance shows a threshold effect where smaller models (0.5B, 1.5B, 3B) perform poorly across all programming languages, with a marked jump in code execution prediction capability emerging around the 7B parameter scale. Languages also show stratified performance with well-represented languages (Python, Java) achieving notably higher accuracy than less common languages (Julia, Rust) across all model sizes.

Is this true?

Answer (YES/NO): NO